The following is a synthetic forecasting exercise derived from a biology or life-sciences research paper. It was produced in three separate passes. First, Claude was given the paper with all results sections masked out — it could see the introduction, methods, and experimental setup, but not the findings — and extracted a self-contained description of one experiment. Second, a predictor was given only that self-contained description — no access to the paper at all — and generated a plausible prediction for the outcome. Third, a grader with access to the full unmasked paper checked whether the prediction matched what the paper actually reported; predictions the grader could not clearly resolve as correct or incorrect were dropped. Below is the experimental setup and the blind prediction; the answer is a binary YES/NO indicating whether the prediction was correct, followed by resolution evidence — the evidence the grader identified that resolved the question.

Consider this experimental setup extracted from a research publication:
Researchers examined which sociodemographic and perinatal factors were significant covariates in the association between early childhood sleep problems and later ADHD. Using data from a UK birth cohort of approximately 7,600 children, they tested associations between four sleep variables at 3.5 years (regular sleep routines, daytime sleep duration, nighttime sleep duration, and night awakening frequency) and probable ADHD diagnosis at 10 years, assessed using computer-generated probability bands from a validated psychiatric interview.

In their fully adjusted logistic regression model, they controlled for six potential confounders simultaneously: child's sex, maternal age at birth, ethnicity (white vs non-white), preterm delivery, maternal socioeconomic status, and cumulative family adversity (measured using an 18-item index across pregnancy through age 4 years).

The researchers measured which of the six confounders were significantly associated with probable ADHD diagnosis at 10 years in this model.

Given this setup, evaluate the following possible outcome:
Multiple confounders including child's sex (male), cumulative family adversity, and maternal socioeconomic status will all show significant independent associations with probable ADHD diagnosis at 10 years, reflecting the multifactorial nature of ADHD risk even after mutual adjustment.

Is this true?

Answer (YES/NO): NO